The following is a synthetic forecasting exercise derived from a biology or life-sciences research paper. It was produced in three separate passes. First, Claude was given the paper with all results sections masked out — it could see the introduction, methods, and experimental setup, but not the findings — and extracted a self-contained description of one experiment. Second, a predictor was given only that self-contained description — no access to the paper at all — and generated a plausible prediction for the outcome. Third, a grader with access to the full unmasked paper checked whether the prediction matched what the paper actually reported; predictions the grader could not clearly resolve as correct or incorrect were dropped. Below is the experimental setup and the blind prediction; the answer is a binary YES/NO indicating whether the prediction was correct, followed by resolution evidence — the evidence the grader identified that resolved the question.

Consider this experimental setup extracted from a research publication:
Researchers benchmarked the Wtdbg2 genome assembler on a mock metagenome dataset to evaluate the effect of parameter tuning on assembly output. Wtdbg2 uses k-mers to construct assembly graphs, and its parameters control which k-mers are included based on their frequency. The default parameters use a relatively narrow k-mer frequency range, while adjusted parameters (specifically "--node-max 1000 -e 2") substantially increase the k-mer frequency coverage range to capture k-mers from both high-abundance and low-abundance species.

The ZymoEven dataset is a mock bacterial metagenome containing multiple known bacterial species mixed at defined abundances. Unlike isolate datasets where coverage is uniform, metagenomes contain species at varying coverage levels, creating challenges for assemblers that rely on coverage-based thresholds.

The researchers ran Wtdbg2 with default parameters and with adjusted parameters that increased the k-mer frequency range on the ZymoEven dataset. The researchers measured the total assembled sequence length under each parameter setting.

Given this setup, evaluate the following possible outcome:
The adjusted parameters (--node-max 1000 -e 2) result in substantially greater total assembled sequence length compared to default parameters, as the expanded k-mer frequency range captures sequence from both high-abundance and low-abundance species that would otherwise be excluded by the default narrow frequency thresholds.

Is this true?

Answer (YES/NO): YES